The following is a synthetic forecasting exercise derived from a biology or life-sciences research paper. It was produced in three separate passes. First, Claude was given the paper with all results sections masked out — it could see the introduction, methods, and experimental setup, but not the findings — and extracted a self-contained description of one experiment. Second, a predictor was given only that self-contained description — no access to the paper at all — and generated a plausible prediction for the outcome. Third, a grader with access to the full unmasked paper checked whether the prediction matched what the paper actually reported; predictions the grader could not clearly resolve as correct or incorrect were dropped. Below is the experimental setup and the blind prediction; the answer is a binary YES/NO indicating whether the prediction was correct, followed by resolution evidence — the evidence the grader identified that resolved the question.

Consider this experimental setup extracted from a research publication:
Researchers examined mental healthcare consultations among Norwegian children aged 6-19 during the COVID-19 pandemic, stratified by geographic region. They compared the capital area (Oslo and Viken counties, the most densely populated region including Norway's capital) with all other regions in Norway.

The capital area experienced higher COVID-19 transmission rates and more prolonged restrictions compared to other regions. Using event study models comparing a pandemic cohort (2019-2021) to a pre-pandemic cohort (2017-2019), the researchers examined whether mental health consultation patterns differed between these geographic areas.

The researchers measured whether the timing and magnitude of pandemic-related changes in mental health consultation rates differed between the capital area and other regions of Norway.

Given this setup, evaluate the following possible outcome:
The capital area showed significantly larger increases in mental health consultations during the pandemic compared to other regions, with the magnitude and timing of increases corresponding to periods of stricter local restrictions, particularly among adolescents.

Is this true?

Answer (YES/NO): NO